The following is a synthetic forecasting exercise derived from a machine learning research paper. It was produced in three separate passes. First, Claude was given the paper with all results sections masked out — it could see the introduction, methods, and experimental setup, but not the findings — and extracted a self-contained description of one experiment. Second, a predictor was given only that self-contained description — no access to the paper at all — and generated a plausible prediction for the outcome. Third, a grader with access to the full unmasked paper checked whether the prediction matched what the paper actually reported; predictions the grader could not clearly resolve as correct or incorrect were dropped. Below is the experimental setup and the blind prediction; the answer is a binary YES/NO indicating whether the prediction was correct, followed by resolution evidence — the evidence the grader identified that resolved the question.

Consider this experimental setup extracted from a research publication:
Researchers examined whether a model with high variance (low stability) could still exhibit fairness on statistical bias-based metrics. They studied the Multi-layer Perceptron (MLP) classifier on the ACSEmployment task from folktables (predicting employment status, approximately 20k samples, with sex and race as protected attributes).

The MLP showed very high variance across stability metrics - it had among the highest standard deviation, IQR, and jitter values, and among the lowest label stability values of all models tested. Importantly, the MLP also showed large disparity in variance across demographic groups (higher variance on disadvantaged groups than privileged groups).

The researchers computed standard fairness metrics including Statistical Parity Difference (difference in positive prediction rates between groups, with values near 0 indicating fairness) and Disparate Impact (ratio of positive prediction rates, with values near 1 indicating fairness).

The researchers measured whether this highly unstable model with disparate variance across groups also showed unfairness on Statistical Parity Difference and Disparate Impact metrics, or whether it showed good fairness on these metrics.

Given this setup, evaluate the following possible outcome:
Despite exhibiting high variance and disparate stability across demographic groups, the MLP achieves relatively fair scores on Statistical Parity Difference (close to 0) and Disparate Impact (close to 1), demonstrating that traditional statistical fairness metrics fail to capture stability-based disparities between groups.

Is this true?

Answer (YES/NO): YES